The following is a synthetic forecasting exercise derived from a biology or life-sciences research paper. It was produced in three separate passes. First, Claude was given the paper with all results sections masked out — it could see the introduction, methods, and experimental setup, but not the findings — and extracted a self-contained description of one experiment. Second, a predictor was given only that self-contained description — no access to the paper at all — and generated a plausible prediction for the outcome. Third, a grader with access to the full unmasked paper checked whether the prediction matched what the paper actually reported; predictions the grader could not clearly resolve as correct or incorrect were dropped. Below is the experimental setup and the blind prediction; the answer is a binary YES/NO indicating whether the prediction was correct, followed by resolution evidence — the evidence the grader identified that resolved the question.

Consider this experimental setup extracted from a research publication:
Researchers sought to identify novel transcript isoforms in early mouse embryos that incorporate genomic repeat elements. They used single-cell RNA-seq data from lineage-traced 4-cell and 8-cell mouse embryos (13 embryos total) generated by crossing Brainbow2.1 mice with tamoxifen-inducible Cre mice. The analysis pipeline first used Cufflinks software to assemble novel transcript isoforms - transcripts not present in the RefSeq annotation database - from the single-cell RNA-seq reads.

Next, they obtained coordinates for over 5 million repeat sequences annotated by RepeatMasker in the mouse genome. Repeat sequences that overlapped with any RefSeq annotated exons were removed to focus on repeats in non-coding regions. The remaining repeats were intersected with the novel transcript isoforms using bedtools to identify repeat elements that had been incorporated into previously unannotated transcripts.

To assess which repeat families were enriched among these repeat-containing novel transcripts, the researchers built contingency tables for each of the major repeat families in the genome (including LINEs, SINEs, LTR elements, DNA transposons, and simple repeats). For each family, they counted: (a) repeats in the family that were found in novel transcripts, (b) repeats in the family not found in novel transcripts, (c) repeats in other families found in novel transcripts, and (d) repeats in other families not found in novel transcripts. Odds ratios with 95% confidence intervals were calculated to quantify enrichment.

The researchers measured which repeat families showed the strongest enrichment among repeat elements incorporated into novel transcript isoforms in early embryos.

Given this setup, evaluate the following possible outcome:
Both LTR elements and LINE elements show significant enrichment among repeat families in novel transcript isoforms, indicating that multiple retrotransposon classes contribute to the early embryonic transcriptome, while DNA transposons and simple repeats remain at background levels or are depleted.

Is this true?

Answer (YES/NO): NO